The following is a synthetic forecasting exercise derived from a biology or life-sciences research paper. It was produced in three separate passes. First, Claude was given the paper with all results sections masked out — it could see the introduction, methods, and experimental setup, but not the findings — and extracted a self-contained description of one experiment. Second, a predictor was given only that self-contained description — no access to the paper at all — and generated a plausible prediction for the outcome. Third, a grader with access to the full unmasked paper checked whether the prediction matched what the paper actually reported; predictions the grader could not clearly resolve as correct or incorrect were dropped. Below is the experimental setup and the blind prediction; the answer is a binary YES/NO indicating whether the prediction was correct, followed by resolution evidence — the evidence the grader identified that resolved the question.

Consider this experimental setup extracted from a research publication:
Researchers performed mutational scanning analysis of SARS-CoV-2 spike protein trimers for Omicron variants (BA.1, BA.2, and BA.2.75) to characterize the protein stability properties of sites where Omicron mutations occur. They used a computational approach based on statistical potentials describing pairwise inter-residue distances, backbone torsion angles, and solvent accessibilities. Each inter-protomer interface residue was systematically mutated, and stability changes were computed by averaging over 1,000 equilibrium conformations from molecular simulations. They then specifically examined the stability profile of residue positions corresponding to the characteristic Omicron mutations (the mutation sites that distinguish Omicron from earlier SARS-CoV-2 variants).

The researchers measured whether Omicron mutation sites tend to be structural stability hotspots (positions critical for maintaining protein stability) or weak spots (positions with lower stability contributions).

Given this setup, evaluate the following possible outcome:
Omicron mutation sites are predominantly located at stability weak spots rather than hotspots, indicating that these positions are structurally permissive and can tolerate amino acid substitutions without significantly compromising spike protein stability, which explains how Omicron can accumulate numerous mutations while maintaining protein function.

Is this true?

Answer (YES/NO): YES